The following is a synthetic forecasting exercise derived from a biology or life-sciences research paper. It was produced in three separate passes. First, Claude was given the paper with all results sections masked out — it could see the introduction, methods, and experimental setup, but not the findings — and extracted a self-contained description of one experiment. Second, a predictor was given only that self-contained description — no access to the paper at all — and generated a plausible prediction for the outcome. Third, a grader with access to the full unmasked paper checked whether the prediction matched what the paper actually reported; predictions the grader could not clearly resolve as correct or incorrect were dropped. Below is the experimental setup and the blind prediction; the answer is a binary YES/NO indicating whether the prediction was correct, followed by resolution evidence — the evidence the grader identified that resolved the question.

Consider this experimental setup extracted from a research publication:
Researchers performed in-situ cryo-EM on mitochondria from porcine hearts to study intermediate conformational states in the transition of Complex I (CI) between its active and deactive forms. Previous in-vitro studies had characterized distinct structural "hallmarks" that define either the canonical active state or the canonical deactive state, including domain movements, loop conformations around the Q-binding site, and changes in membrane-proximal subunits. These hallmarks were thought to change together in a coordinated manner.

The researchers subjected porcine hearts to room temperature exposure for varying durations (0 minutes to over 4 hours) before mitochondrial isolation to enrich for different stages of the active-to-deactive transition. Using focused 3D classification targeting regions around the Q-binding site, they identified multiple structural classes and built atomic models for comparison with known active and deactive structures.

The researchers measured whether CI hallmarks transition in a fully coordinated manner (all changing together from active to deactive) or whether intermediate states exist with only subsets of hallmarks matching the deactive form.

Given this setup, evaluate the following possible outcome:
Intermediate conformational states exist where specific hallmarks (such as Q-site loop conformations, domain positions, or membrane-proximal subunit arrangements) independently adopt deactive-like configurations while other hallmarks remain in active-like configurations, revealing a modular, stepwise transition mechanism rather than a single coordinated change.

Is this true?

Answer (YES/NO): YES